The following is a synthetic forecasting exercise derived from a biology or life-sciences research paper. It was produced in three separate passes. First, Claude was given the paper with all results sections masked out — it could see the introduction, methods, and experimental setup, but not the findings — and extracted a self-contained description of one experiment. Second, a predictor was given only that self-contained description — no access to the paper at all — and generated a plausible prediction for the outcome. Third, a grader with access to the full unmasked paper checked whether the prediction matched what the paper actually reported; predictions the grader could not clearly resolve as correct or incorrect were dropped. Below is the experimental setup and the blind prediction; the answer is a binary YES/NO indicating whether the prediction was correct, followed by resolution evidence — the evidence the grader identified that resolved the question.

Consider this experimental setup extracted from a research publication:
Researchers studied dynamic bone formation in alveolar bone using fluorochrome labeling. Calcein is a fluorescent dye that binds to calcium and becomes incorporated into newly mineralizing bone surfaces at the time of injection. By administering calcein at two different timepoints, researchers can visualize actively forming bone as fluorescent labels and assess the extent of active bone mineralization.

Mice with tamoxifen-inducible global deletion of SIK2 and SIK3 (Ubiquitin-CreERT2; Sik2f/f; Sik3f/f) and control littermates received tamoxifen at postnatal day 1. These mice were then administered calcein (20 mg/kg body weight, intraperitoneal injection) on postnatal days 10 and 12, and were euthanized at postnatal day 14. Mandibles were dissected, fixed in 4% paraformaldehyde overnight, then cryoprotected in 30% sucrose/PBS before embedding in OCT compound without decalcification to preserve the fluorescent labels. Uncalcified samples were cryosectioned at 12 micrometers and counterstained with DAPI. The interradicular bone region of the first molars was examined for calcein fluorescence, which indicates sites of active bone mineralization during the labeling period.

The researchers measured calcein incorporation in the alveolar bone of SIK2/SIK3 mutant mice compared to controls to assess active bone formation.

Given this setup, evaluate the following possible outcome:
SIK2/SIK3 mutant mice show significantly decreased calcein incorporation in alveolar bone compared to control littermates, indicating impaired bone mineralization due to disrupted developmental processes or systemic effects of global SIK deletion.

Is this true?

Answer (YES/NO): YES